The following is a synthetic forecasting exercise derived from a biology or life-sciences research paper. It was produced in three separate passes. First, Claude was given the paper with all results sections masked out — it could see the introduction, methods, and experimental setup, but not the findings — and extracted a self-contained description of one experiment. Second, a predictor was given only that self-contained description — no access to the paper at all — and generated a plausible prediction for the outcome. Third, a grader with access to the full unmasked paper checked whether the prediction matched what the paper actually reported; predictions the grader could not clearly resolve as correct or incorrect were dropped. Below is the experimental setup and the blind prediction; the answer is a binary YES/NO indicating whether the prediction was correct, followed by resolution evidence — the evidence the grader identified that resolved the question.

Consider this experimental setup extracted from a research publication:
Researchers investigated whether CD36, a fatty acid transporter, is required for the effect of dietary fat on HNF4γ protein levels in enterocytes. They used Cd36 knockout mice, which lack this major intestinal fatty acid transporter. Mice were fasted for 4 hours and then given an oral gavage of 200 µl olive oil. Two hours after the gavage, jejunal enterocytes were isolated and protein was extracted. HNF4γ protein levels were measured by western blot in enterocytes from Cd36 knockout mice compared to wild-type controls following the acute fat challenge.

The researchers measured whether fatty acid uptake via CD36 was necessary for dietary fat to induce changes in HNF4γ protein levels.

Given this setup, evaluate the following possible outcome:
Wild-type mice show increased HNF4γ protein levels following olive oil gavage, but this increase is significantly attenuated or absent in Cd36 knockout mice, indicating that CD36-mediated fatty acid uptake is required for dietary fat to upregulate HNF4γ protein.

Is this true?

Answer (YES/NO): YES